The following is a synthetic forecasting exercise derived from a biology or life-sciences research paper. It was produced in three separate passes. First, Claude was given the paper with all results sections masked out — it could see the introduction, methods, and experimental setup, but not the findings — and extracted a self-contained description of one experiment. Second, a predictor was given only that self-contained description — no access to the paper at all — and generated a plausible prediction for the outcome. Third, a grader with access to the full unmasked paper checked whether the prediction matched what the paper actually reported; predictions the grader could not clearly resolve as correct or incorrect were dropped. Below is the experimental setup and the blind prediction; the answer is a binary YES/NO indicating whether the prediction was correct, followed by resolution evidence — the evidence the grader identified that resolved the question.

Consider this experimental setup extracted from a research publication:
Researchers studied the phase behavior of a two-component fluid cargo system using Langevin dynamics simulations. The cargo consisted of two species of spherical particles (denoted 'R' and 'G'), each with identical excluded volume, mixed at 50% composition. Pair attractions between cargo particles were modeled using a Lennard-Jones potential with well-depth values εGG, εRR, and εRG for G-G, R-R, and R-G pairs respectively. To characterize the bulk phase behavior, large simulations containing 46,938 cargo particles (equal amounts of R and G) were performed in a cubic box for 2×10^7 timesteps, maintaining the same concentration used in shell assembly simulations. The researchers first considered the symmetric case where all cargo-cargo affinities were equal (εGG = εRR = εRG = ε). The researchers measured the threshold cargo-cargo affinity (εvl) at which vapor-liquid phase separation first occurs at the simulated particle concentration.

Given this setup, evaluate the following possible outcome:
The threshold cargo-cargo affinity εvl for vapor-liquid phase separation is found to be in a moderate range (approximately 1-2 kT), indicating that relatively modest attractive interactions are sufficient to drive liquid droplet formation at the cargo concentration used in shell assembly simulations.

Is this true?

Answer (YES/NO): YES